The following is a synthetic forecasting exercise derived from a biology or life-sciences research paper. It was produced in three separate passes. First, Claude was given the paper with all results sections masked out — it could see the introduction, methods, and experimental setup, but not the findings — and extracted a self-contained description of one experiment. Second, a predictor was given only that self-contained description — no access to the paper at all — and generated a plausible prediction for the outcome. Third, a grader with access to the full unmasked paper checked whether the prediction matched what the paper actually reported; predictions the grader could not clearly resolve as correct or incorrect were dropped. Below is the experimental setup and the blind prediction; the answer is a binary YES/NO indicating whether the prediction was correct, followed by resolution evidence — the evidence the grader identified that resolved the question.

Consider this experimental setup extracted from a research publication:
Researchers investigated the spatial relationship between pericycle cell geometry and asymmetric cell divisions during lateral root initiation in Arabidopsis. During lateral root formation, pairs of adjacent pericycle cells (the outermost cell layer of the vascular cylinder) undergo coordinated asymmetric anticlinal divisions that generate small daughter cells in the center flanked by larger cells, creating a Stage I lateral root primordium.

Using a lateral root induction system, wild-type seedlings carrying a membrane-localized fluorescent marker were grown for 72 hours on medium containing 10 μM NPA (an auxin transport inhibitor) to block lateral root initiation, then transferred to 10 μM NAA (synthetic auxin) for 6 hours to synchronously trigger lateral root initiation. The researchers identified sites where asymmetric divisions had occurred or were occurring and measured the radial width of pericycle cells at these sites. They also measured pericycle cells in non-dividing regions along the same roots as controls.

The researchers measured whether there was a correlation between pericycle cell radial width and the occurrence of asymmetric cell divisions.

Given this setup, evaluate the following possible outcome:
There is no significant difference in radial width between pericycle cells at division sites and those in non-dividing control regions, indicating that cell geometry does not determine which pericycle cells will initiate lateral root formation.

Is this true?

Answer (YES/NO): NO